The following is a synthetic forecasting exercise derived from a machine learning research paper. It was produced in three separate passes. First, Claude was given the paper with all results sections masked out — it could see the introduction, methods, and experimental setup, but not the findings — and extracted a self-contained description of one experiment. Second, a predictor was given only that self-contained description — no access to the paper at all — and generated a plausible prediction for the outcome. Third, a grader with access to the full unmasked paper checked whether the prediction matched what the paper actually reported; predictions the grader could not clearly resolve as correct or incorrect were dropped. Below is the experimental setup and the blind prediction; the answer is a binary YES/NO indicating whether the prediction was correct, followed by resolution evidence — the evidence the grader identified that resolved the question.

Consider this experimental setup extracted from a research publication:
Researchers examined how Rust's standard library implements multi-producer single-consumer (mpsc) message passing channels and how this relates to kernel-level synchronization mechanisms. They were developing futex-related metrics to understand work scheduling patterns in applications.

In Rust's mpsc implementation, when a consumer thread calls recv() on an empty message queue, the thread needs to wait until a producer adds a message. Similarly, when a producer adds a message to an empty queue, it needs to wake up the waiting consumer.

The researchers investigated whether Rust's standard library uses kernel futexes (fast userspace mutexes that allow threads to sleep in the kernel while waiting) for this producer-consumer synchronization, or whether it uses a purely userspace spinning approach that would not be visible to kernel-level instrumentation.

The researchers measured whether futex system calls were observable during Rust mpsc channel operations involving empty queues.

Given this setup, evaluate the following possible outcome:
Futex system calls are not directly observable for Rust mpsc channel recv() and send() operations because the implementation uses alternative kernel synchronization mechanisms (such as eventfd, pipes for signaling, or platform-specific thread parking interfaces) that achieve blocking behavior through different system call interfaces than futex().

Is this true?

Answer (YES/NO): NO